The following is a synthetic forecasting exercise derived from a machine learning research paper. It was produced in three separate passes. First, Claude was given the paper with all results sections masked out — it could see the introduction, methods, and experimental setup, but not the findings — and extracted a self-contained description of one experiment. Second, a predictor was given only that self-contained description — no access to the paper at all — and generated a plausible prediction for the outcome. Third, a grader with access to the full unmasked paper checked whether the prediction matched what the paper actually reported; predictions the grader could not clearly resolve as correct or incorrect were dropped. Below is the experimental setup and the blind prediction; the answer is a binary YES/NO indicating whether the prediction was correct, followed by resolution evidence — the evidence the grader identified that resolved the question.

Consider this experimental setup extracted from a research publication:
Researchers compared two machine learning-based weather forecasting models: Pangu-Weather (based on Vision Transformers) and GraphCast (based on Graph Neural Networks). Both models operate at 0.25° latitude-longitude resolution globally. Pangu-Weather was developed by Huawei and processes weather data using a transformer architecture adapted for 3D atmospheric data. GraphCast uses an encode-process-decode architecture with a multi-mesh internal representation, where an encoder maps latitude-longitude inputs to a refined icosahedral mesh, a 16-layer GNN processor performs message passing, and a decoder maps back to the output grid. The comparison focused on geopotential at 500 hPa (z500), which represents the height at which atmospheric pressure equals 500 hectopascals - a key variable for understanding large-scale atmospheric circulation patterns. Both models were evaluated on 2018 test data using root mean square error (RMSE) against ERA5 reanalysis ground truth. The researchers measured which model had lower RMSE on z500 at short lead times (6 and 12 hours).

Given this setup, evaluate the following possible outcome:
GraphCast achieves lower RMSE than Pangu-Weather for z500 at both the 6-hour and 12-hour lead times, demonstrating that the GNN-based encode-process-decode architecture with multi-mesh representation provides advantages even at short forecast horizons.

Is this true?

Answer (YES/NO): NO